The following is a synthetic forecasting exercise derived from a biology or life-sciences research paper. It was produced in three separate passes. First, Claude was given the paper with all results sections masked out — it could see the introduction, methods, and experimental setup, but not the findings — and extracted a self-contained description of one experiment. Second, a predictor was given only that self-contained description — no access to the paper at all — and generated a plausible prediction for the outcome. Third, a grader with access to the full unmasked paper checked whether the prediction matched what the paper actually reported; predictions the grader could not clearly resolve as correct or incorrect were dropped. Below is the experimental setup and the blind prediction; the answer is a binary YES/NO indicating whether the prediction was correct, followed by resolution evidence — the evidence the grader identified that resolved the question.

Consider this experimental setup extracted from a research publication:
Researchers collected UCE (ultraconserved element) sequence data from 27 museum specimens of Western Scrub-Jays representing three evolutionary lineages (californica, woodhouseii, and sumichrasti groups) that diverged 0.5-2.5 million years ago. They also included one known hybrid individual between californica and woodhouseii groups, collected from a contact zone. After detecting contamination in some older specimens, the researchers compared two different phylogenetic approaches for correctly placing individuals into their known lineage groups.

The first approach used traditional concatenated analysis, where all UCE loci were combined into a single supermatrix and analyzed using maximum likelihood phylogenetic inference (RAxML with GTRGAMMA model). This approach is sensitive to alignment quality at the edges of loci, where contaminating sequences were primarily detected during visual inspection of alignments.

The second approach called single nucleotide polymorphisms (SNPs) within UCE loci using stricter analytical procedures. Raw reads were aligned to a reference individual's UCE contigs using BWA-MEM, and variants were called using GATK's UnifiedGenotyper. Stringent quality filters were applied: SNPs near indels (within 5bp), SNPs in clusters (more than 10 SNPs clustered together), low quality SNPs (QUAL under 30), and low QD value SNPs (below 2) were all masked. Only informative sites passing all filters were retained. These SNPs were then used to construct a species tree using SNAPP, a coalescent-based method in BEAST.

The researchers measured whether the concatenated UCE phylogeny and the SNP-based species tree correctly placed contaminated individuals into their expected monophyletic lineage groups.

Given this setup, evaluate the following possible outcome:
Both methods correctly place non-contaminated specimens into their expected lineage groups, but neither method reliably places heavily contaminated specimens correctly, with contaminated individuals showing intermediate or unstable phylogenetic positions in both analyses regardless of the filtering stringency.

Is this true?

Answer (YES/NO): NO